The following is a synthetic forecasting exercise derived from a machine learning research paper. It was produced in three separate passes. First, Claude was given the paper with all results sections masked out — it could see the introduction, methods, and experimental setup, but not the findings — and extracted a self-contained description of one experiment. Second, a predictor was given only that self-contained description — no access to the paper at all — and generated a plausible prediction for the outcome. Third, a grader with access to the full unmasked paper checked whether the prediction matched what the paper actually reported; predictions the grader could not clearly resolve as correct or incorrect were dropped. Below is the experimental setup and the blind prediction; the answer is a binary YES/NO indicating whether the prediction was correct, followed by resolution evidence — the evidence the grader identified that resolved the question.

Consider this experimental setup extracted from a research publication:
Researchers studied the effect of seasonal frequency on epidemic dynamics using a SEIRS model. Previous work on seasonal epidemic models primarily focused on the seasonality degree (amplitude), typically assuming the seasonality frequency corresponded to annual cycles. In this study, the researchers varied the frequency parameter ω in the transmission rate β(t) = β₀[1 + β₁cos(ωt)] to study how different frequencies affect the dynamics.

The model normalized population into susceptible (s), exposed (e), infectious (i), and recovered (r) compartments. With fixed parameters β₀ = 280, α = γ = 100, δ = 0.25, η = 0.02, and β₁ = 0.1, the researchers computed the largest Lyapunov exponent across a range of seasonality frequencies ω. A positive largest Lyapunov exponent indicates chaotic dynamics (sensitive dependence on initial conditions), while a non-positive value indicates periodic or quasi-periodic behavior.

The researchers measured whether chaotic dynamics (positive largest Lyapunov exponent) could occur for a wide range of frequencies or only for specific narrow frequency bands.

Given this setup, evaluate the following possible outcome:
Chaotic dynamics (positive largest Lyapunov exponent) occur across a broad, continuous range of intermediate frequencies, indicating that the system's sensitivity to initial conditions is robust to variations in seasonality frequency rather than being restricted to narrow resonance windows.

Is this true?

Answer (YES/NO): YES